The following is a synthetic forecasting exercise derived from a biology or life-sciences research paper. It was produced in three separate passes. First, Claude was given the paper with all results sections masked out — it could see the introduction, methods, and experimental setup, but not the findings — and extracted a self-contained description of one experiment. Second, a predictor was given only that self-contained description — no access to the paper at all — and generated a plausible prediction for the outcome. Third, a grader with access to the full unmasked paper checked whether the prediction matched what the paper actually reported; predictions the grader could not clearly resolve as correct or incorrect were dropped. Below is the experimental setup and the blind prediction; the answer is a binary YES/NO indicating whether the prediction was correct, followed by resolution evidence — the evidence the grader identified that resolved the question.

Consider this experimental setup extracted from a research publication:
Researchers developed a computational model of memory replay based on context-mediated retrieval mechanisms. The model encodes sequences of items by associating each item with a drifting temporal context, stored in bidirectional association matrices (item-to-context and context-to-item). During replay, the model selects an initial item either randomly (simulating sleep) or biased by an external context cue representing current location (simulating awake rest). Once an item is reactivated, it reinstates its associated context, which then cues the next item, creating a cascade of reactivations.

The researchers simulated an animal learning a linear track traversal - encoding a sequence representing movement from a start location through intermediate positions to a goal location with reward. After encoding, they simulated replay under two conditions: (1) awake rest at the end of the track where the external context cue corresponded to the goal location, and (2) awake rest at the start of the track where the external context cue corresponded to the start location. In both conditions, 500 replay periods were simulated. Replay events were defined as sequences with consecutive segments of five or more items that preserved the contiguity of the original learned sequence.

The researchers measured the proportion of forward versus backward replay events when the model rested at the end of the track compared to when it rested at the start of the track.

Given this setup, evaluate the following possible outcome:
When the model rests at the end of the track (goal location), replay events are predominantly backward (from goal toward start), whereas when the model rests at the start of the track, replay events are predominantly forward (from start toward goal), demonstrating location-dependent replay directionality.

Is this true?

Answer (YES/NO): YES